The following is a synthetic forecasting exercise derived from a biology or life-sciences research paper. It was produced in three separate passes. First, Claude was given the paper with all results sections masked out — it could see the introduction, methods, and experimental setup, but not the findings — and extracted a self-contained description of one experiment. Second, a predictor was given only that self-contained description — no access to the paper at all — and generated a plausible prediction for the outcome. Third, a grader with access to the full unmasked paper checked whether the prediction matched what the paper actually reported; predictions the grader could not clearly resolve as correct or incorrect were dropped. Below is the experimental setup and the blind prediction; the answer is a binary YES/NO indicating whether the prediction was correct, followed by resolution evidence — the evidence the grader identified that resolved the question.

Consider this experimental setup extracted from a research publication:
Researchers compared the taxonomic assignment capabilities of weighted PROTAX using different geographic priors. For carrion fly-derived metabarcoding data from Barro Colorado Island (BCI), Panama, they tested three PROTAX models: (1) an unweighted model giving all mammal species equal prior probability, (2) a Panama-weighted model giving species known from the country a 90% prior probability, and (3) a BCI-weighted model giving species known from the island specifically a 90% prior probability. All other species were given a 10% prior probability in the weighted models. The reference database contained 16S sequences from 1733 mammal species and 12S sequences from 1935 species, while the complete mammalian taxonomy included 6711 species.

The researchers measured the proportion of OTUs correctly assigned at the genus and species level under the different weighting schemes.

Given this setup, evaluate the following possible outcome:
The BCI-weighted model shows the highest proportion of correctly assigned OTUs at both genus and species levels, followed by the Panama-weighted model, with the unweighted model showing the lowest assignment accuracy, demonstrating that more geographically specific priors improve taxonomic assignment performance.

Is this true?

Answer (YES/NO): NO